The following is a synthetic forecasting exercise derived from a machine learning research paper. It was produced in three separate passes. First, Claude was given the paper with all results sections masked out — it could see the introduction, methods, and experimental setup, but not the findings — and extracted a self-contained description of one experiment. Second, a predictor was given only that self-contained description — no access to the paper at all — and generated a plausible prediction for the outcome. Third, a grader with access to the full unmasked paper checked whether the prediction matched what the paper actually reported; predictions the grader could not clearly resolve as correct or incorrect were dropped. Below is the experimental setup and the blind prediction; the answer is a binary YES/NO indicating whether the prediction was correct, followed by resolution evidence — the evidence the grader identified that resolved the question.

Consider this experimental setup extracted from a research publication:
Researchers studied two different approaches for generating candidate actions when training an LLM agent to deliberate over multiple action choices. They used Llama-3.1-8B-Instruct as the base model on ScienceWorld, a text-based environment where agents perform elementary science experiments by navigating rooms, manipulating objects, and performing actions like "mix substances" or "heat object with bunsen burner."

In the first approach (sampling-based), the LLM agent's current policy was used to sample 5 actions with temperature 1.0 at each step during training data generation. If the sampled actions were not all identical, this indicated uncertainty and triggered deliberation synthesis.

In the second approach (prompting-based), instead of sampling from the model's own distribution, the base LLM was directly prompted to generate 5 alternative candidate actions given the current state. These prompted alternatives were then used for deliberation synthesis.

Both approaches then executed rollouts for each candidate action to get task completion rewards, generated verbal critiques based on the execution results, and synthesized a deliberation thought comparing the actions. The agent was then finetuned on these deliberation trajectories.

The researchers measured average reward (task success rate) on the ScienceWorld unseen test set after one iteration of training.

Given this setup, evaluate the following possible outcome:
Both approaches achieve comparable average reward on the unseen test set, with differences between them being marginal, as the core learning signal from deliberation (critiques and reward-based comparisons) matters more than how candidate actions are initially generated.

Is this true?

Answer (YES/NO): NO